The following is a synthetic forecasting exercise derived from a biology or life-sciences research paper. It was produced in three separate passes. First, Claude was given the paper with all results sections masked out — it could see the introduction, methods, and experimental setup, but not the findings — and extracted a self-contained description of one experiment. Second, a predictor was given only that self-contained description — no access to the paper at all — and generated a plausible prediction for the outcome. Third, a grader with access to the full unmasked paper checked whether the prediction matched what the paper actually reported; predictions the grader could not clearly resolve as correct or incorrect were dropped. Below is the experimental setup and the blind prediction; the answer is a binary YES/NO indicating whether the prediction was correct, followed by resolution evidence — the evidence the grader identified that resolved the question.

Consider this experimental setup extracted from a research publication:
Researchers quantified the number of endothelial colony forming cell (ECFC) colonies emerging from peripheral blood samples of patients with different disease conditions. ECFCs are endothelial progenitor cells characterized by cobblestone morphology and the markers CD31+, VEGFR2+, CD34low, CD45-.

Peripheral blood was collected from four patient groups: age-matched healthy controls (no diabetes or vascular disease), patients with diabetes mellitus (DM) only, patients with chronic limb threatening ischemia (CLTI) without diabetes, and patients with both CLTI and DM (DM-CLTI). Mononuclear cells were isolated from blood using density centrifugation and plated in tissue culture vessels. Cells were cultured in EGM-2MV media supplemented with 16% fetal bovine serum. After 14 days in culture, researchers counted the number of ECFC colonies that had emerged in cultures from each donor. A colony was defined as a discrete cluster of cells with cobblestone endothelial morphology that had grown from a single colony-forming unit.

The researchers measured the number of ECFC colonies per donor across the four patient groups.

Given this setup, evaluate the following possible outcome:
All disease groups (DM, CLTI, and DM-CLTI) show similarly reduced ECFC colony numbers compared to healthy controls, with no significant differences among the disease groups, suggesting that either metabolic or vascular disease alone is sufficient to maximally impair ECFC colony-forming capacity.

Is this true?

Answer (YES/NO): NO